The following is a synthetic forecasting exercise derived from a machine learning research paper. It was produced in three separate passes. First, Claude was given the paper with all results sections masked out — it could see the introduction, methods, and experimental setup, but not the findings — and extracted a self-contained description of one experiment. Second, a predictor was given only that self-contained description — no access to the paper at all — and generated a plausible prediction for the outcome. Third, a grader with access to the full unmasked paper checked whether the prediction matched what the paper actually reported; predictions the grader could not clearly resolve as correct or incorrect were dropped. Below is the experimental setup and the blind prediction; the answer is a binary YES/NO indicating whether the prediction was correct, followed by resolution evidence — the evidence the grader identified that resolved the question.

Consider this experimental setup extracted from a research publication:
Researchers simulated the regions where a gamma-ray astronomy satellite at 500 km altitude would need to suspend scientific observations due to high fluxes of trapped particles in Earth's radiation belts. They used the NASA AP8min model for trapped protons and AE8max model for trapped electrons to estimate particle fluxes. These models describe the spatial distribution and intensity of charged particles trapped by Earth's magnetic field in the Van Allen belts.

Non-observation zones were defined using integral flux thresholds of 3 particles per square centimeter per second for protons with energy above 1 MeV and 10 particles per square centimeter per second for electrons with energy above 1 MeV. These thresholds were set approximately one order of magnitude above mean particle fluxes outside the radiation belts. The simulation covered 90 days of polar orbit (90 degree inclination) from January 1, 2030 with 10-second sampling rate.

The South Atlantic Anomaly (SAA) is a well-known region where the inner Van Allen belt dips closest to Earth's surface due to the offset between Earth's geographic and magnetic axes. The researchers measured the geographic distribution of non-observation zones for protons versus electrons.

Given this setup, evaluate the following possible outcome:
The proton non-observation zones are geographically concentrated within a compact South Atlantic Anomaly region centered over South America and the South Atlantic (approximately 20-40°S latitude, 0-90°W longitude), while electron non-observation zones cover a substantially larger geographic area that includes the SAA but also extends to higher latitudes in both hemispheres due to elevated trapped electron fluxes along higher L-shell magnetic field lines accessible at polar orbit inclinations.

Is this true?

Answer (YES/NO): YES